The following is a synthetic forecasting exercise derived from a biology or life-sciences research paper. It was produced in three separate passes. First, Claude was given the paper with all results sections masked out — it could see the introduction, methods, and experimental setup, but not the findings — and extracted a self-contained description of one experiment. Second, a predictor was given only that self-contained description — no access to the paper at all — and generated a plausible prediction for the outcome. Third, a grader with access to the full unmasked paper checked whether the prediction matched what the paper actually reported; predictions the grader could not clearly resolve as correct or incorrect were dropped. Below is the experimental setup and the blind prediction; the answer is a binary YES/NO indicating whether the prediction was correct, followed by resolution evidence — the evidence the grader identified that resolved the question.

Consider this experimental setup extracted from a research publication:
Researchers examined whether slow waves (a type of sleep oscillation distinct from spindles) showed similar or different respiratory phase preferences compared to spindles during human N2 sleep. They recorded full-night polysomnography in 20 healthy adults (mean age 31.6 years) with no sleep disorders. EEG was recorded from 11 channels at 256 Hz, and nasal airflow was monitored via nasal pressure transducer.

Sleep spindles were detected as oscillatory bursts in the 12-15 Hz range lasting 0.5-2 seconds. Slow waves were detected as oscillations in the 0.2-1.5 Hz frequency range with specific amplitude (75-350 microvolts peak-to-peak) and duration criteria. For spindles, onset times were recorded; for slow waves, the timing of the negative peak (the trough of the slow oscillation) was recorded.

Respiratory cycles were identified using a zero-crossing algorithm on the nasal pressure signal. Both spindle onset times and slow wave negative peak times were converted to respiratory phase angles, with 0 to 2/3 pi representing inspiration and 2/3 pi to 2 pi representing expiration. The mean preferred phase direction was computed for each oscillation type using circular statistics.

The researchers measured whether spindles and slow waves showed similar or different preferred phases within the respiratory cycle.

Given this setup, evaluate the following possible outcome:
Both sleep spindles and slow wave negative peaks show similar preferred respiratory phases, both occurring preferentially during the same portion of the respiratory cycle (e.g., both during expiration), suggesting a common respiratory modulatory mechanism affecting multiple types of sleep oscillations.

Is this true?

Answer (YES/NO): NO